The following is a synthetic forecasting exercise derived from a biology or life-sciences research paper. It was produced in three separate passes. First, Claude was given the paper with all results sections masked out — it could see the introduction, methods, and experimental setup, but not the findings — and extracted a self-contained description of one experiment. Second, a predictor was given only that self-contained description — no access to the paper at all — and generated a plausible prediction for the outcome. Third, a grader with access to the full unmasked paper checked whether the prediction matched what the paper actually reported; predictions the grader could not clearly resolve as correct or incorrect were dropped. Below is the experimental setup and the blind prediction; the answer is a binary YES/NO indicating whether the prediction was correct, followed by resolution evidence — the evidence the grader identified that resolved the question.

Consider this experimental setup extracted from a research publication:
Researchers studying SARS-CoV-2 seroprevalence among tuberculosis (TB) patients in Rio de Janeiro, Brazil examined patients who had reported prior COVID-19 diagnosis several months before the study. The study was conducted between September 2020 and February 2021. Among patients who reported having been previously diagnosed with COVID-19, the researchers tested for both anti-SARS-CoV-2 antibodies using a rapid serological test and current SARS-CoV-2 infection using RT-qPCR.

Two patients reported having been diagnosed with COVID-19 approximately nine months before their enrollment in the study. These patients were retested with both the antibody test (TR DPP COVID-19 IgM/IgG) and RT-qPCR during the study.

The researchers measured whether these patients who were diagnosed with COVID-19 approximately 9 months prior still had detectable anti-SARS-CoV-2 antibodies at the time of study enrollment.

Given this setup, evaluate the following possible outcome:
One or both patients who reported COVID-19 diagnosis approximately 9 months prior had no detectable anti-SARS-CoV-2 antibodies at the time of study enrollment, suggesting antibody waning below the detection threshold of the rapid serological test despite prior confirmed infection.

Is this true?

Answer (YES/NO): YES